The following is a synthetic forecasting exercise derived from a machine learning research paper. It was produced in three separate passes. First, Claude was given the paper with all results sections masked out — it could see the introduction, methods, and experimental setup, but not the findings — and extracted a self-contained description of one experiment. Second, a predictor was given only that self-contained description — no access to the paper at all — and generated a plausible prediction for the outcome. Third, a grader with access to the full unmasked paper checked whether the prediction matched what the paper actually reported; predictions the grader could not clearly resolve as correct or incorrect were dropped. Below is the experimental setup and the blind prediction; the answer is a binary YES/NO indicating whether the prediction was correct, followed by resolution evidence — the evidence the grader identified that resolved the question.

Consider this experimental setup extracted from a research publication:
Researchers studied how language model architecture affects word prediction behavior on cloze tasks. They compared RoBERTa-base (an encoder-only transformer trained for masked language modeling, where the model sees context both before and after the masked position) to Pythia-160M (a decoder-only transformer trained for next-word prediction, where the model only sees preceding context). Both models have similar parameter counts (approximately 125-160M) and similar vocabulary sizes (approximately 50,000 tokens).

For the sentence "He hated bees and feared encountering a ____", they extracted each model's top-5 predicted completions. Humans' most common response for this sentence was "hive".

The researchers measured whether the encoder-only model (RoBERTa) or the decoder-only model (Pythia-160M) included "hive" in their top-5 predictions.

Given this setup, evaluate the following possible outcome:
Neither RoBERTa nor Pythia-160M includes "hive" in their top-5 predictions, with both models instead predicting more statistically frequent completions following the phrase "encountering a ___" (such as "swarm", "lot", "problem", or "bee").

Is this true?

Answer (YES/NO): NO